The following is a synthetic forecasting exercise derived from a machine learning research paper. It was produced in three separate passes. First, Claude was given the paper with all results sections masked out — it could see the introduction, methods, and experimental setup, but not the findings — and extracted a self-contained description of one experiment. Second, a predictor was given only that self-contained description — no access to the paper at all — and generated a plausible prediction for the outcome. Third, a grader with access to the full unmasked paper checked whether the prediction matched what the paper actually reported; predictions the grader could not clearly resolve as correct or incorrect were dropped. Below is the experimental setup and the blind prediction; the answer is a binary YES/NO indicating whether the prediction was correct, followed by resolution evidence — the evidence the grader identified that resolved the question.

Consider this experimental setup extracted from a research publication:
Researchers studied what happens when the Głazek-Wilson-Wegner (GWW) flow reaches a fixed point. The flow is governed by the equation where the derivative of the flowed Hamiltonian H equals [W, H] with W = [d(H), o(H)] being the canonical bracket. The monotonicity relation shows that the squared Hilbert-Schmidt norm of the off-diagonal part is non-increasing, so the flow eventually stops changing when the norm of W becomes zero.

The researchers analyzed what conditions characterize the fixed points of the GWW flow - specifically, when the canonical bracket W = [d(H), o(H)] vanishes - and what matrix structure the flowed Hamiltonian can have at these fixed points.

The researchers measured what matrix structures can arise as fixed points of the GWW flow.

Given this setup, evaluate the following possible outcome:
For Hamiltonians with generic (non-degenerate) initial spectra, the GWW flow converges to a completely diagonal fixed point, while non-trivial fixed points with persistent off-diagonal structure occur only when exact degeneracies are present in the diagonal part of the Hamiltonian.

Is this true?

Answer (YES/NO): YES